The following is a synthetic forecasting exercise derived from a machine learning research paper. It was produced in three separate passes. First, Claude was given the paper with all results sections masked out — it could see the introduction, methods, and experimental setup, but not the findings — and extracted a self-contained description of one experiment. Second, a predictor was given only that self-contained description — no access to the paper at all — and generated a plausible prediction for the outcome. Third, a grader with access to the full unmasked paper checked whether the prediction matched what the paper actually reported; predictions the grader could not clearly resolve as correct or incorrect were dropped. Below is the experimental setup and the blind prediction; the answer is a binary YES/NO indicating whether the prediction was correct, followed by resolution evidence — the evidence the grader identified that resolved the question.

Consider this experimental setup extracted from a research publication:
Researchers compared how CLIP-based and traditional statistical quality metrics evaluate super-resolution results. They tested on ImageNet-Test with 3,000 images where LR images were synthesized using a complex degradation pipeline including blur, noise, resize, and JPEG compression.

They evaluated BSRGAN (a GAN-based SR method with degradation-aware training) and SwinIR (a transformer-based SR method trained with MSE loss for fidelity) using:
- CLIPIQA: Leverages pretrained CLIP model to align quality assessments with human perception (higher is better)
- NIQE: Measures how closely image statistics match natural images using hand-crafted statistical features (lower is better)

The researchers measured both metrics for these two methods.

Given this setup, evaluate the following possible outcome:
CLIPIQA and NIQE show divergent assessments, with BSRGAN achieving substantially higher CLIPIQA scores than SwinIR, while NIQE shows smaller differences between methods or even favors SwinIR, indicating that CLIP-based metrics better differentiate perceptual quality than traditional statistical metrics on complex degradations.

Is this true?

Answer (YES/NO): NO